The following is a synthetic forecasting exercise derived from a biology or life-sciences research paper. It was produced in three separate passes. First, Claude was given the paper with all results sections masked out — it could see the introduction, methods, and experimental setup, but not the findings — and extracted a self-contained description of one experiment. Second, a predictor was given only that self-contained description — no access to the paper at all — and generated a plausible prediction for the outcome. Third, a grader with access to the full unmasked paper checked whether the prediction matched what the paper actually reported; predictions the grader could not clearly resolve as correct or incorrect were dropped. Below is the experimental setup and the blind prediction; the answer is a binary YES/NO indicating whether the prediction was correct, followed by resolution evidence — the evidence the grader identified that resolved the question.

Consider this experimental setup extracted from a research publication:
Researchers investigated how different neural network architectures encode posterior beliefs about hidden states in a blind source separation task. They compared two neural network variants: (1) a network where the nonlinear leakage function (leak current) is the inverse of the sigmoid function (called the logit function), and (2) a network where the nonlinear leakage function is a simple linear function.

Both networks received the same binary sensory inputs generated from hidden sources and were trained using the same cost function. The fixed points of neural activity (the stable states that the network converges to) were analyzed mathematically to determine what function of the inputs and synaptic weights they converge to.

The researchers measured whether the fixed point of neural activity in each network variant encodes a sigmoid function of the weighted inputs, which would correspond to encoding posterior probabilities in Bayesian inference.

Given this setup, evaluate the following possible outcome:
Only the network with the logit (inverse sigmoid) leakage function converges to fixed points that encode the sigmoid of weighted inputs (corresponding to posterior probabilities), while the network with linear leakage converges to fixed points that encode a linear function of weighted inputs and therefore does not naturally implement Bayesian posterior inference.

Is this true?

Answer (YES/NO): YES